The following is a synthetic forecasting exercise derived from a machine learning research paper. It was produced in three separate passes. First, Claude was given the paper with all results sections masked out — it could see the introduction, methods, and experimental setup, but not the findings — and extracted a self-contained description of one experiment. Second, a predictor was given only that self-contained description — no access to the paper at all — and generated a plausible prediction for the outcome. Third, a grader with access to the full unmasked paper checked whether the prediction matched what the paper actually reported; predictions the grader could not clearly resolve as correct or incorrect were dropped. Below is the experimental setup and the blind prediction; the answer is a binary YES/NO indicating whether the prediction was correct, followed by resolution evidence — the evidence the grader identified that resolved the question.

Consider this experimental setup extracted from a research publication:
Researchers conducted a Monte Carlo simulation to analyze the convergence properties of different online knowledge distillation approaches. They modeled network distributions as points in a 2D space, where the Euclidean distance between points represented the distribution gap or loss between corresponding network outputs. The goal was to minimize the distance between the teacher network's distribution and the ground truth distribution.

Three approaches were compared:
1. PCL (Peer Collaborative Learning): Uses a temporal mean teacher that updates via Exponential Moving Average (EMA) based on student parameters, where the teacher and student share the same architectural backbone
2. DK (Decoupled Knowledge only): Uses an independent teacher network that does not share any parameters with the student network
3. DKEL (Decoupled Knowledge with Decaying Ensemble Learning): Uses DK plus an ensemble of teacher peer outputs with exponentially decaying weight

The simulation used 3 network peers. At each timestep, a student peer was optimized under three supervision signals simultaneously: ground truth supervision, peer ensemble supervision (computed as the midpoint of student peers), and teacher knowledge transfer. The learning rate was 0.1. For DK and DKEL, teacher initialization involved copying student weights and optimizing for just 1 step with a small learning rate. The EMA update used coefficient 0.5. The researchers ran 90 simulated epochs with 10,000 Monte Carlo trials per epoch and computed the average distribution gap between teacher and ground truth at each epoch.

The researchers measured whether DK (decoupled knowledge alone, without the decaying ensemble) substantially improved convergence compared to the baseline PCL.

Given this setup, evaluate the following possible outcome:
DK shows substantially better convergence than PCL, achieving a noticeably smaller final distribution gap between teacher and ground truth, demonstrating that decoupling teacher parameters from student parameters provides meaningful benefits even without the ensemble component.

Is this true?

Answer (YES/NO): NO